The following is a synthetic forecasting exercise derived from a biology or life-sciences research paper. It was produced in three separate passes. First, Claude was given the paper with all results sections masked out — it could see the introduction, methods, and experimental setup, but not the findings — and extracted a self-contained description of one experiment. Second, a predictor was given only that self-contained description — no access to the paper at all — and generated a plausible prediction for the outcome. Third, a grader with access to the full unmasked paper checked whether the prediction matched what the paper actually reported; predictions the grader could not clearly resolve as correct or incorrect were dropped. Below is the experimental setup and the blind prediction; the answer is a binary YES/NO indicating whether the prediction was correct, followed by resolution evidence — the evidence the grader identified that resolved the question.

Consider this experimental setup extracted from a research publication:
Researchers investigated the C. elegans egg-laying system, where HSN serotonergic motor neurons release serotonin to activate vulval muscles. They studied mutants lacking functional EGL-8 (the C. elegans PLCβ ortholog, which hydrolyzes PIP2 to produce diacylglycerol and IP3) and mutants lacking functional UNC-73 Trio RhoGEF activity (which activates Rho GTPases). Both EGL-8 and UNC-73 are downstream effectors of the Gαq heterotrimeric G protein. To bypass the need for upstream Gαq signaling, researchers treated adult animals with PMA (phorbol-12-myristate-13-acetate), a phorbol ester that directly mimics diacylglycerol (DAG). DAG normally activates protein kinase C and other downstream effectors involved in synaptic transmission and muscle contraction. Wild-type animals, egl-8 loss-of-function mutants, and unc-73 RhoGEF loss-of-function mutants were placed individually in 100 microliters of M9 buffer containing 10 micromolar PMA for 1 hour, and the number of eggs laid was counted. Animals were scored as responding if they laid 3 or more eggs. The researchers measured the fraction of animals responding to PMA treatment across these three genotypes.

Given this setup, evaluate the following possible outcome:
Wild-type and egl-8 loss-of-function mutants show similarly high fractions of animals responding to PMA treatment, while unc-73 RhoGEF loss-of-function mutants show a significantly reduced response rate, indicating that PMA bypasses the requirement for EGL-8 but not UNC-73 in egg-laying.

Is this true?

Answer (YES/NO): NO